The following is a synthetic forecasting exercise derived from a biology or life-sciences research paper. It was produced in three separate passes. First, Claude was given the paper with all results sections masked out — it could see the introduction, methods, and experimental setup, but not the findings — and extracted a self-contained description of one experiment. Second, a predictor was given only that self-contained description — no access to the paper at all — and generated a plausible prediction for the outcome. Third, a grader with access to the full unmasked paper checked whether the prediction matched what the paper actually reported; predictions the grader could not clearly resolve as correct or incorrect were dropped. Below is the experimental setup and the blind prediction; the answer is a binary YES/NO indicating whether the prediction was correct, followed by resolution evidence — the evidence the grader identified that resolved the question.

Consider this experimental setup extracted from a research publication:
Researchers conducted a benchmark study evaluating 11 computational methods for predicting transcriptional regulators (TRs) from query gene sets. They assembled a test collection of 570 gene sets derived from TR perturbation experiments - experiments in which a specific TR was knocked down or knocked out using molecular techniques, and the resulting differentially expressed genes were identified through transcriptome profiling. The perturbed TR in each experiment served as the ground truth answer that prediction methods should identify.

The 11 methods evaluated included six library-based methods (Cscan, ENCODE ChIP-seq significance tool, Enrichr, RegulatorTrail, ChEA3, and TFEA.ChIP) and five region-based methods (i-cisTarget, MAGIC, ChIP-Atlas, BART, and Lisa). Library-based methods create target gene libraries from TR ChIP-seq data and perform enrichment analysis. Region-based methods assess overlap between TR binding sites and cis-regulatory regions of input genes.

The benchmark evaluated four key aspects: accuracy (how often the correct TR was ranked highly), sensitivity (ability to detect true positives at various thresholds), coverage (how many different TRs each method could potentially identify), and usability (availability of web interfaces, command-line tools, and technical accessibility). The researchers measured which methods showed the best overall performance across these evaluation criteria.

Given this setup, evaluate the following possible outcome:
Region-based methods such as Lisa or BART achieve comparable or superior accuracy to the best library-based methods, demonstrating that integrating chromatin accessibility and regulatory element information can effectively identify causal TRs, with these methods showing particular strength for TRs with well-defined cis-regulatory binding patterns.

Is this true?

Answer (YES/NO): YES